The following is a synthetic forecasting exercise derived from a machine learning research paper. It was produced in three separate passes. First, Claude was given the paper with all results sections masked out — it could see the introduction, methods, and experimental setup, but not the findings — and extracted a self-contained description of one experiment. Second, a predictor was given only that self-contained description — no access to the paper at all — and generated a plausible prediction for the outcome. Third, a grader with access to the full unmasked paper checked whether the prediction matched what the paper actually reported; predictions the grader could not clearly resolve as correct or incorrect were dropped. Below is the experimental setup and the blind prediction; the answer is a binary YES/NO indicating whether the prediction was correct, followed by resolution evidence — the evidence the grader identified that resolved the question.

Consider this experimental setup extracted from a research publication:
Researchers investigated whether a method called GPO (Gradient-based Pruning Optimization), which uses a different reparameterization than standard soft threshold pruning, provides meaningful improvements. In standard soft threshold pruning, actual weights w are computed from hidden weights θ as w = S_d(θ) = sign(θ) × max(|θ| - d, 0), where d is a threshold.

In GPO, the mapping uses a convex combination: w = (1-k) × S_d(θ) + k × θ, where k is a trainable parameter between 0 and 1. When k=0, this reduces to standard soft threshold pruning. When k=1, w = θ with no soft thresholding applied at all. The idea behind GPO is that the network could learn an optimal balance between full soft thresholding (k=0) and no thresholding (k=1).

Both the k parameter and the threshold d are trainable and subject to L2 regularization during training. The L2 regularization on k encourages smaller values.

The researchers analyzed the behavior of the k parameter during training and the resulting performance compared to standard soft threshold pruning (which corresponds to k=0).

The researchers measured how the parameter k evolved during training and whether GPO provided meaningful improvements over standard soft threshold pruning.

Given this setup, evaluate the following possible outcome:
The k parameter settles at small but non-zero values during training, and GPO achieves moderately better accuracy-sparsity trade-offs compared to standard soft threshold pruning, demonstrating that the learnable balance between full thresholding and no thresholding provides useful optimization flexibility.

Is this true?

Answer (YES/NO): NO